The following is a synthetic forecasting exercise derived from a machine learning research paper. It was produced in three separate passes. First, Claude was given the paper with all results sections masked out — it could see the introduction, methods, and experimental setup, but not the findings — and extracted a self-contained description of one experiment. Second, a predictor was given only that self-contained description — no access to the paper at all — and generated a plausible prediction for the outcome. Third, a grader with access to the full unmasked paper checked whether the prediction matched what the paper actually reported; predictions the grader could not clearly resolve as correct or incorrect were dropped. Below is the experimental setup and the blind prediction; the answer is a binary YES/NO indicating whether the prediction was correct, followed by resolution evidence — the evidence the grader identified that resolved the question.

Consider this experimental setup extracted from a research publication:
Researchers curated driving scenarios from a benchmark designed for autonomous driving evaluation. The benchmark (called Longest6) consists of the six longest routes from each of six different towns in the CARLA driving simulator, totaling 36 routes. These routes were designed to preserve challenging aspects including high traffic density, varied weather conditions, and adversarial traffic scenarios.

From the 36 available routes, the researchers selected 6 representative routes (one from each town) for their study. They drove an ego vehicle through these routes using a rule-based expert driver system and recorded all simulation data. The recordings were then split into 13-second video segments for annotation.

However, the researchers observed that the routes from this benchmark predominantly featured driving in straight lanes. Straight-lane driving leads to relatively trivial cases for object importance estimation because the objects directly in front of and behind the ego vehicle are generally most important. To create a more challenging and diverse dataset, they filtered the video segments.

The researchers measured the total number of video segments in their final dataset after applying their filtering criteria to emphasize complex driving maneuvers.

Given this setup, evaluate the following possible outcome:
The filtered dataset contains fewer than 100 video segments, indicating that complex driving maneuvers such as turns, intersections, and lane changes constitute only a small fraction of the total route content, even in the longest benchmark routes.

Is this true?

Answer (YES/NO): NO